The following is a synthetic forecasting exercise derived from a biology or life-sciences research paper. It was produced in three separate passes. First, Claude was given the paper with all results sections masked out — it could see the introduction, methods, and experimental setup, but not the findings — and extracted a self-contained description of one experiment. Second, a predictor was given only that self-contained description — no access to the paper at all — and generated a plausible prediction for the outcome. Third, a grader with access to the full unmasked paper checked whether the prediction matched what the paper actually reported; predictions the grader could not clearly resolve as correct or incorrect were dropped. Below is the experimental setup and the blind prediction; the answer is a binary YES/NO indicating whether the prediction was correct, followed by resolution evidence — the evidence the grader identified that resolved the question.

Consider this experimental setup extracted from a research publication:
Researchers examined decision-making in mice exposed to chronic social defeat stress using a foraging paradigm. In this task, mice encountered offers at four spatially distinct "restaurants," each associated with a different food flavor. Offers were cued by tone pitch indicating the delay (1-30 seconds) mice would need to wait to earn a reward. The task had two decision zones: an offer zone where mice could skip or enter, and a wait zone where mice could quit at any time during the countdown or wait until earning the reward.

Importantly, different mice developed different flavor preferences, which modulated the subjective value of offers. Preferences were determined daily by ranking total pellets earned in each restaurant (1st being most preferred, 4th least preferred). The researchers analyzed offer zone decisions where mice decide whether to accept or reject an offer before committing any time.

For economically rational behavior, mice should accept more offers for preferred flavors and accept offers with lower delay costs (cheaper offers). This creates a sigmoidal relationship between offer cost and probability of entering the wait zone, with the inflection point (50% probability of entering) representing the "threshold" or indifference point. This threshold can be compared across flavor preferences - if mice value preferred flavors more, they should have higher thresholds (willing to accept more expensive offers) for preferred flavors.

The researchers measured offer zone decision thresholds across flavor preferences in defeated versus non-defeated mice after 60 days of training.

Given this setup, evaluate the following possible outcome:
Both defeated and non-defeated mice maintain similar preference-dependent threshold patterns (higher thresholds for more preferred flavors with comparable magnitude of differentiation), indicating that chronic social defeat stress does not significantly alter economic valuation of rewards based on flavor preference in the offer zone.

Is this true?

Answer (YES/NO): YES